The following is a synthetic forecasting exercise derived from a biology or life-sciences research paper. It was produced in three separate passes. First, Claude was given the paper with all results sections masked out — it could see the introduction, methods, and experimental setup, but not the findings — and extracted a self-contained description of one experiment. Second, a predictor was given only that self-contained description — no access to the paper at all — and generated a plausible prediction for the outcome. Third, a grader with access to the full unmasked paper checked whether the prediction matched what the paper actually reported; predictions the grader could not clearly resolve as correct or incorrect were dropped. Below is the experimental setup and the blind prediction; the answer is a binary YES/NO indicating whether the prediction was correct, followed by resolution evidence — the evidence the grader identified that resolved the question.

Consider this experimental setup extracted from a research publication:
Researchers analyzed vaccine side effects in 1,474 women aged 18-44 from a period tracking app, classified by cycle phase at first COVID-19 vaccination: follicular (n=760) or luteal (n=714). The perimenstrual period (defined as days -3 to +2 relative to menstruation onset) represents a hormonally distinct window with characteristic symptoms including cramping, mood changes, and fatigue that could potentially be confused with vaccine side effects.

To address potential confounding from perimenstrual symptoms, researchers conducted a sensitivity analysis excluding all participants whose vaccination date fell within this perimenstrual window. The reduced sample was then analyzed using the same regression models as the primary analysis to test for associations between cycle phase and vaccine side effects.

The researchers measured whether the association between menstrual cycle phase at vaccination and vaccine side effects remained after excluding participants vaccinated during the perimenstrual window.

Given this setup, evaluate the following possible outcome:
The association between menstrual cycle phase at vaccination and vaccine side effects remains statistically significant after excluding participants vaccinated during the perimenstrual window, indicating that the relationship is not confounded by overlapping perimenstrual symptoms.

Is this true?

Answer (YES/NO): YES